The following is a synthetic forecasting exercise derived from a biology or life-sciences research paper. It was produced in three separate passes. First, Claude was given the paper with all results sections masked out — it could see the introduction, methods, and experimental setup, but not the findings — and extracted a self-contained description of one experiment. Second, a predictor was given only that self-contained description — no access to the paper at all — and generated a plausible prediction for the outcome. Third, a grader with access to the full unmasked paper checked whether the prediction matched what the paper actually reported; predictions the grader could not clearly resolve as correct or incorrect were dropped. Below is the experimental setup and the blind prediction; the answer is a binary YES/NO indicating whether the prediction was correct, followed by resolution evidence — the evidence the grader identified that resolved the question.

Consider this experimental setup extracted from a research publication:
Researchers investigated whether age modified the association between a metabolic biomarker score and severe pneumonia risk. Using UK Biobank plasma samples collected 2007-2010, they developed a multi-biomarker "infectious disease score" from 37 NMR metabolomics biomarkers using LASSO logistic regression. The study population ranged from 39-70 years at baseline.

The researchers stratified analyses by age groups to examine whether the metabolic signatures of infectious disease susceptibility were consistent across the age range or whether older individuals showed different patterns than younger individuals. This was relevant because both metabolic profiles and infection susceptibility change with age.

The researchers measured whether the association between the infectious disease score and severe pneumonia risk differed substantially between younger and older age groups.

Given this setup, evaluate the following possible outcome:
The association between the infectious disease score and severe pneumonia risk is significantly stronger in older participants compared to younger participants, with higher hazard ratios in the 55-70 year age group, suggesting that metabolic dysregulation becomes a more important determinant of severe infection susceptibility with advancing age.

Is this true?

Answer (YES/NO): NO